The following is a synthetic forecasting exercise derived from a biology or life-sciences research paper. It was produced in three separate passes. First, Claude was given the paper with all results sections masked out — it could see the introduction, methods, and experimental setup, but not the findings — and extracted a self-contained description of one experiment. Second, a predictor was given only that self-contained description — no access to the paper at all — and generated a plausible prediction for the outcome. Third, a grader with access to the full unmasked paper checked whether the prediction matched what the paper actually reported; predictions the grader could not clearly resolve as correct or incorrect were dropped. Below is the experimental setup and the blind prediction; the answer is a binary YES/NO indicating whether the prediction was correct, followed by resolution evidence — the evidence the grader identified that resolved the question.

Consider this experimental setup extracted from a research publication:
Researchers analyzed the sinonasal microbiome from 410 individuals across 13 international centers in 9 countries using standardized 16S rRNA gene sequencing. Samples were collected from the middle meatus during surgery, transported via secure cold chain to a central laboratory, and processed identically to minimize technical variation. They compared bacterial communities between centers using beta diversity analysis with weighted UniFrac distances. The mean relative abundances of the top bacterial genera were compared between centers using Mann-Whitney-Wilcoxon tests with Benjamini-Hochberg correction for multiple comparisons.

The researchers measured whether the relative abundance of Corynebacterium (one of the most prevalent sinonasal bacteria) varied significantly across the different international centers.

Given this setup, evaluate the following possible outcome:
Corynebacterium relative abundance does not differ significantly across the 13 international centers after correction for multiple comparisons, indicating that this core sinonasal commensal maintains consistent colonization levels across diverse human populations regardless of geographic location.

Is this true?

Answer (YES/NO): NO